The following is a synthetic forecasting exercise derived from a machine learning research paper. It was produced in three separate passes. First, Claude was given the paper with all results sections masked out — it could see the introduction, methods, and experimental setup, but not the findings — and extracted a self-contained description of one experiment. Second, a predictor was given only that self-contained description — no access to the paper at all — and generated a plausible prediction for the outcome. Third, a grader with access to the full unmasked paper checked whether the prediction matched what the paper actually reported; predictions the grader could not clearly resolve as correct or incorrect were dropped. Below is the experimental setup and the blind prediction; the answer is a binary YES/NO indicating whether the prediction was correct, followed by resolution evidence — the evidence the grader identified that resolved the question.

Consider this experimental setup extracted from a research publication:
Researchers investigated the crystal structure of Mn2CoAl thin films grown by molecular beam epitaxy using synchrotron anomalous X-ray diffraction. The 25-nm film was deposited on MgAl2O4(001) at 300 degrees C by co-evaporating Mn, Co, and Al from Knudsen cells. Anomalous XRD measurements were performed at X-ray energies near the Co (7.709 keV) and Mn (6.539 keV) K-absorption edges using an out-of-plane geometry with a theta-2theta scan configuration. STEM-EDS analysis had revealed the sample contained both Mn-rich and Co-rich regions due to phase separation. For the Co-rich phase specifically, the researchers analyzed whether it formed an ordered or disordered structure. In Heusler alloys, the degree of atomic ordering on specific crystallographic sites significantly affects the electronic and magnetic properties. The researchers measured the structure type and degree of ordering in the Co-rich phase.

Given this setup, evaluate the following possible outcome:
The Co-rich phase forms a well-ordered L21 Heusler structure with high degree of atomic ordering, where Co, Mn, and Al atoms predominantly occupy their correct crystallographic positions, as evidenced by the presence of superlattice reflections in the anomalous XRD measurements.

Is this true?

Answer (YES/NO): NO